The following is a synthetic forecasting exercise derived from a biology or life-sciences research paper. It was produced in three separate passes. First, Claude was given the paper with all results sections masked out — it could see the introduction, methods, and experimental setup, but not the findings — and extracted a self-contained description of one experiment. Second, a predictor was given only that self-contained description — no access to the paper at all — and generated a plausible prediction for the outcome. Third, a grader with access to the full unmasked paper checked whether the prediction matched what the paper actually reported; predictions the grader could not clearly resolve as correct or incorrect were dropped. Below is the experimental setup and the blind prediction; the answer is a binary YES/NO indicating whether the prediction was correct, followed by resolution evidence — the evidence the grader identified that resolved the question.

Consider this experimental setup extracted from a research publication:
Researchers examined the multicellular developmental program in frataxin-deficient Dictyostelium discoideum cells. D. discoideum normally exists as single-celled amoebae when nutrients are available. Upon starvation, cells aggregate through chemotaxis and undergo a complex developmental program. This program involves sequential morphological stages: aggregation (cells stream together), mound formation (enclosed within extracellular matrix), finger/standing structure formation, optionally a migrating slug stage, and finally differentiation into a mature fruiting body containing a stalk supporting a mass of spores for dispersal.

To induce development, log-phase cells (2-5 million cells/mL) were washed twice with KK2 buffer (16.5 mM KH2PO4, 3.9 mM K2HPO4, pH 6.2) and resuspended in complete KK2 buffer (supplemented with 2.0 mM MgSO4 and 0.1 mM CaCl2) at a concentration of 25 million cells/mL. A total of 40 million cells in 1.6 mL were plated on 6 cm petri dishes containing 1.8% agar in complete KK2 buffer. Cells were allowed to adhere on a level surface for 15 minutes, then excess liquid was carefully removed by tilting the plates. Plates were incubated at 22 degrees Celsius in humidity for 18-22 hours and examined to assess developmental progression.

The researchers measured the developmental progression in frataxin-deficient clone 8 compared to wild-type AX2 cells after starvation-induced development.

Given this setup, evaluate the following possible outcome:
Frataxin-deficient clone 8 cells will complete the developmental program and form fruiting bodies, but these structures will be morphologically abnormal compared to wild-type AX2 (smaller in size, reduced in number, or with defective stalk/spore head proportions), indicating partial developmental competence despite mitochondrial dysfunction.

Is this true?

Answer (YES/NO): NO